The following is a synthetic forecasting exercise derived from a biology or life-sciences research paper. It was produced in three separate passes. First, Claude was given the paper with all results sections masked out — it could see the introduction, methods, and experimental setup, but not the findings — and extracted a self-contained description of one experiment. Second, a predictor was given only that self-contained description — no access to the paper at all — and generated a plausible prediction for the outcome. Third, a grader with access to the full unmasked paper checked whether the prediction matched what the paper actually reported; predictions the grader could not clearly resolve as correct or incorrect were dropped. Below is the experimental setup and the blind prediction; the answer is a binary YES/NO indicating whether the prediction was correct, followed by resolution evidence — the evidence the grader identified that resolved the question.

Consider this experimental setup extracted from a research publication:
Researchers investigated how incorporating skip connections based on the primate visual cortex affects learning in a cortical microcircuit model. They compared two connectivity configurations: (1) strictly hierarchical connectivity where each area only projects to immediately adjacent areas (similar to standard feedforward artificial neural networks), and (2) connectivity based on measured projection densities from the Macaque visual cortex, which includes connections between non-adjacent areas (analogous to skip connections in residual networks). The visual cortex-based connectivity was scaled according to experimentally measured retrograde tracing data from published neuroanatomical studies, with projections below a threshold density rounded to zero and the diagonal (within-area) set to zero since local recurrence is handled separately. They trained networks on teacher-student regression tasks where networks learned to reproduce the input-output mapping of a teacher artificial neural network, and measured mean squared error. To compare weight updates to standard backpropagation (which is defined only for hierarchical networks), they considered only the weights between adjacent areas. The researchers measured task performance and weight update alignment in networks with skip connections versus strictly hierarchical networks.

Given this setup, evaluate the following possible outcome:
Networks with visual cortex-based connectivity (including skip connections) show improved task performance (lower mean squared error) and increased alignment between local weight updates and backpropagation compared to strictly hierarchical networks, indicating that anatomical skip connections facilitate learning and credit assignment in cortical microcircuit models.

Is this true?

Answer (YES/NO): NO